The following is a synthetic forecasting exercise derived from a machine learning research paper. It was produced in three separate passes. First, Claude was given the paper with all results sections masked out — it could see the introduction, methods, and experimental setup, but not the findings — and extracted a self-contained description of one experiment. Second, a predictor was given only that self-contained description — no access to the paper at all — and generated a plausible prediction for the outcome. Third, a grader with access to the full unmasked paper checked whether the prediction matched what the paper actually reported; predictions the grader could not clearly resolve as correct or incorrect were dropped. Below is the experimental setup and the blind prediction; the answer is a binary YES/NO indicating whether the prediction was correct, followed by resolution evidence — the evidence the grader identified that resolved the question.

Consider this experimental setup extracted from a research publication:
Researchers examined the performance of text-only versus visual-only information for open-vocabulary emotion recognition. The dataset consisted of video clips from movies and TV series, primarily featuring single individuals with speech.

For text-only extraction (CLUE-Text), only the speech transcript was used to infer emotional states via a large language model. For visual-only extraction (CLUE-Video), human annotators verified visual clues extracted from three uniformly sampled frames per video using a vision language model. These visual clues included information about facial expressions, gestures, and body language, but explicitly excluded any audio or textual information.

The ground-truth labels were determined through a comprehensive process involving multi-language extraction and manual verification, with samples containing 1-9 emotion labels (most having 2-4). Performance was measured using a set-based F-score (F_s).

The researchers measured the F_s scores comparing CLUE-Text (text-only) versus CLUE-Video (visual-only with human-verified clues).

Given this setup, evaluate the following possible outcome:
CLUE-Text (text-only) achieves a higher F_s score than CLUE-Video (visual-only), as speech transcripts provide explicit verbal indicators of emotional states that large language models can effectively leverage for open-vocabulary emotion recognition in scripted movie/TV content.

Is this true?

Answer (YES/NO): NO